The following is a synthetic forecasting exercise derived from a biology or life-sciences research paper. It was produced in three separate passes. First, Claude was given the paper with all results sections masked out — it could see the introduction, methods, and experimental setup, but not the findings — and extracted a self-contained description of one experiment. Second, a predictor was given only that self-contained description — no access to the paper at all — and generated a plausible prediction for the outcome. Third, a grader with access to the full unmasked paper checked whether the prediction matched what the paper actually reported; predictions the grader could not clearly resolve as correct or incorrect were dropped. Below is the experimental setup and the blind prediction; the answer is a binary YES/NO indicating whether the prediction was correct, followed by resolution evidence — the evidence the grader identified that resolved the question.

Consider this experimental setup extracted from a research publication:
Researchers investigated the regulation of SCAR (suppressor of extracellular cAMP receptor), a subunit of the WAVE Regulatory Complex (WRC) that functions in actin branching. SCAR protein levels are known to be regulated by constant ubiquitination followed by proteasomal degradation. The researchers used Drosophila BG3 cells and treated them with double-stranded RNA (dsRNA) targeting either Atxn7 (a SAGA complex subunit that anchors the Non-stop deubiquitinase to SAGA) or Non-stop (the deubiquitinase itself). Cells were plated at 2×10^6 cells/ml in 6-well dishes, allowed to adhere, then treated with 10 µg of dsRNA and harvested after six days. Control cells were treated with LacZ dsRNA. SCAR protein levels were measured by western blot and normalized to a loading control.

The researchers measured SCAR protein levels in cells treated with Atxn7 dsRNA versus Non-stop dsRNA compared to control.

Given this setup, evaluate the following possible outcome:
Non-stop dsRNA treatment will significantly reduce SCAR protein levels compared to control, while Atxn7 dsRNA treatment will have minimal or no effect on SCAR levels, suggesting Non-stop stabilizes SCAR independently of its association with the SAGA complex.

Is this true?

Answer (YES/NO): NO